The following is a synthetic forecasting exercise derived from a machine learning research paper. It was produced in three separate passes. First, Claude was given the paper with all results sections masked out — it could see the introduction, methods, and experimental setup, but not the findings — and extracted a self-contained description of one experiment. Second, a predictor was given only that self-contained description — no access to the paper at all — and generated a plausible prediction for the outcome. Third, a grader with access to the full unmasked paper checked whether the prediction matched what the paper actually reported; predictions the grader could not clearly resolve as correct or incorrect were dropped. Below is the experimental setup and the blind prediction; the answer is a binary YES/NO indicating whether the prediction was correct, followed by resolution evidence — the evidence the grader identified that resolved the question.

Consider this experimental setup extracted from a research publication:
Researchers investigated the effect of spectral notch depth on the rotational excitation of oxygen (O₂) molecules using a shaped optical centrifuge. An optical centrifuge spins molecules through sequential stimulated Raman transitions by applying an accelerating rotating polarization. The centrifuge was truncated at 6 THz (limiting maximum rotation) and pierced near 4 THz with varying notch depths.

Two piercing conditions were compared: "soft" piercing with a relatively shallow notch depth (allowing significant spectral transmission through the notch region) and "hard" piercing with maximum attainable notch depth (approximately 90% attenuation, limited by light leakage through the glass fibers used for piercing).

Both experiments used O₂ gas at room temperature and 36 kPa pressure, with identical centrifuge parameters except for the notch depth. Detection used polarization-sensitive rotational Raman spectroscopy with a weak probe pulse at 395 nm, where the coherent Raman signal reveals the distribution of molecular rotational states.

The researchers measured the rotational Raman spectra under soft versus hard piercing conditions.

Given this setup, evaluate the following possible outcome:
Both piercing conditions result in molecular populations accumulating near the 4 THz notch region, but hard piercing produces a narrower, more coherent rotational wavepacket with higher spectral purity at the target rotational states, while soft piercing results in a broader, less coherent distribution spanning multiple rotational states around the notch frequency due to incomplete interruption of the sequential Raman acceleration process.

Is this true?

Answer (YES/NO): NO